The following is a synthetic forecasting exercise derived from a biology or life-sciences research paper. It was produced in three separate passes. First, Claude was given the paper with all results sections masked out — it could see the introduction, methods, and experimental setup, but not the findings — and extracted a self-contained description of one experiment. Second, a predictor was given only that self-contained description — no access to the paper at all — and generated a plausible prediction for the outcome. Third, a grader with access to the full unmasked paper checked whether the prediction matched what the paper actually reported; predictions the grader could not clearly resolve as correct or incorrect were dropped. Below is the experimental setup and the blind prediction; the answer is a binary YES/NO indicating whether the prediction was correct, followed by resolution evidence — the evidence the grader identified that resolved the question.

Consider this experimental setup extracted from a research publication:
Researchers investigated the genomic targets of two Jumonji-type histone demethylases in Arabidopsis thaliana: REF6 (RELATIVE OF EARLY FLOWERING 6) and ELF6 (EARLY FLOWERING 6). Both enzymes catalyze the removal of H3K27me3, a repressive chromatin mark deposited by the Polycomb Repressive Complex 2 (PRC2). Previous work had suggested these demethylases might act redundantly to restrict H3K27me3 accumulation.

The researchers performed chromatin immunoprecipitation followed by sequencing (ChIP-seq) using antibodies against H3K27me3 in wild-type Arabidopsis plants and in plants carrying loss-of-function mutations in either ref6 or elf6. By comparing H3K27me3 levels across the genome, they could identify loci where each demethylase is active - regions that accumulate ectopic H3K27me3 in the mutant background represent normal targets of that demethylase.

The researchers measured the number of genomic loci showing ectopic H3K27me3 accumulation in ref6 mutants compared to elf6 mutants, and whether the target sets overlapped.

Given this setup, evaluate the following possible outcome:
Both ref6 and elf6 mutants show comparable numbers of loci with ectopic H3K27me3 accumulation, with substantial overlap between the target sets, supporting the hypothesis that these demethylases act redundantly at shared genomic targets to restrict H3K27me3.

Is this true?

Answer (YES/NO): NO